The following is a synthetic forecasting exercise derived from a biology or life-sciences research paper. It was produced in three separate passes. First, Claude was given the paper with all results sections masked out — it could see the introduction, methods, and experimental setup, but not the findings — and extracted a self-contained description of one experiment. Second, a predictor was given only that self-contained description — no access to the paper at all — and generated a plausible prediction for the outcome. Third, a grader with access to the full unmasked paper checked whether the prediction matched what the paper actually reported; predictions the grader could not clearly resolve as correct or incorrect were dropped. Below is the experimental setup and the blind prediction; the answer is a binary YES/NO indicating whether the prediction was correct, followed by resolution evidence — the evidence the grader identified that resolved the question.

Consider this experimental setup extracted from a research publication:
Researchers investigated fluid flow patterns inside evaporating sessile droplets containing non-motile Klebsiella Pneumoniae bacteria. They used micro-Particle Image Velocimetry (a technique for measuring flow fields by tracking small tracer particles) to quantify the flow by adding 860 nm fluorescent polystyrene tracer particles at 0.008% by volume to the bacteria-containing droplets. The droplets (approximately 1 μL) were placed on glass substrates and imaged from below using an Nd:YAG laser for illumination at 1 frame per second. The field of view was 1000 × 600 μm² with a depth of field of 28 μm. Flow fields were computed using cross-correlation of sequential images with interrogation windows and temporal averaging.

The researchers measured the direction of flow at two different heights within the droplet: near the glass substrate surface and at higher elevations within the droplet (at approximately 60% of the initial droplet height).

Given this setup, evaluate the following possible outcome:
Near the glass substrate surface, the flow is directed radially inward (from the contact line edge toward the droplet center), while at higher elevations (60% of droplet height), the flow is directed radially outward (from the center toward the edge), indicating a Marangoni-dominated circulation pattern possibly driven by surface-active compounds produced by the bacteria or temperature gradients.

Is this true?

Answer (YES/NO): NO